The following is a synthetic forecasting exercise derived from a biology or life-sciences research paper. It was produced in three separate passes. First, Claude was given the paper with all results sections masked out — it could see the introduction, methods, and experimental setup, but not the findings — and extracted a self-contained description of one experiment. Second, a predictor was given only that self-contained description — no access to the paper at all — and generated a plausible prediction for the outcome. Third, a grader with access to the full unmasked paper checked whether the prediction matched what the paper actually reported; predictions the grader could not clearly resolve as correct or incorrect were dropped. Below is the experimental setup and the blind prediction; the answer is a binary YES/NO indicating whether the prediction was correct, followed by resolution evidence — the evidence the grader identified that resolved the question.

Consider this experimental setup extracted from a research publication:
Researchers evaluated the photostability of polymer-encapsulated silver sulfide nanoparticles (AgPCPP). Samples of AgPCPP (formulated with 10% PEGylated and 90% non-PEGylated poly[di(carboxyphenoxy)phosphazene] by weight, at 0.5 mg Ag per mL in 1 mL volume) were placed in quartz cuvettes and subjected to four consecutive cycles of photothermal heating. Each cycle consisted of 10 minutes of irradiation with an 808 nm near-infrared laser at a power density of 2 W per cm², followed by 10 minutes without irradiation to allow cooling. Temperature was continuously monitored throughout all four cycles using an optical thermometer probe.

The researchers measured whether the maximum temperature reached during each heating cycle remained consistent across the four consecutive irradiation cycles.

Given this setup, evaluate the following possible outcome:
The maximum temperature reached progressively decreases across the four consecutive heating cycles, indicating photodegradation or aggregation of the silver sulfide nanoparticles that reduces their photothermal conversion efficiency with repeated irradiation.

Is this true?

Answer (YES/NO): NO